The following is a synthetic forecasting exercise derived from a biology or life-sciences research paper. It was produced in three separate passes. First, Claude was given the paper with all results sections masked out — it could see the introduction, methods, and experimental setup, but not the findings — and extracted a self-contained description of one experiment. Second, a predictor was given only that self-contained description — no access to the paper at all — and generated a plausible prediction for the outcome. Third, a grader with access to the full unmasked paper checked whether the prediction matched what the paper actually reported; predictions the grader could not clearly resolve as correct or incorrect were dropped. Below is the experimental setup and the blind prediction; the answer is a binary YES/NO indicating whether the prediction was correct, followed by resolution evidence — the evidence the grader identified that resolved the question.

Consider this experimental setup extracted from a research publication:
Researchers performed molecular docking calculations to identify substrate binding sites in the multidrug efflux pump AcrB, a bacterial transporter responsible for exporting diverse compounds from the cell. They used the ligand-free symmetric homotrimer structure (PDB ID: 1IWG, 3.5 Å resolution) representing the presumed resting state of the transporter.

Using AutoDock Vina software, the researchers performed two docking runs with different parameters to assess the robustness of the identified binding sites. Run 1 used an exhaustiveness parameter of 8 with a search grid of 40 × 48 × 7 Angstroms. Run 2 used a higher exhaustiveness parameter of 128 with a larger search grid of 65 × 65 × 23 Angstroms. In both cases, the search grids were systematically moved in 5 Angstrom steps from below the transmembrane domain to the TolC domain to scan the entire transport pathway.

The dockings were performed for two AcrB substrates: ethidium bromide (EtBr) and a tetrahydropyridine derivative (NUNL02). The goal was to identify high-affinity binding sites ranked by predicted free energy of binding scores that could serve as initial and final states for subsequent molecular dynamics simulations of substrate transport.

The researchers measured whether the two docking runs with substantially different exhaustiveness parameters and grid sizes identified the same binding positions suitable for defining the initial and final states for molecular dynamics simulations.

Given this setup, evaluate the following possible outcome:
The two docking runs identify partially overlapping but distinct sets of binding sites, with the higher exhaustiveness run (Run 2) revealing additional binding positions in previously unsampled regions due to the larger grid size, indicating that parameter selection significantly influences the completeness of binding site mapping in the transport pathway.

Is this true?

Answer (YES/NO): NO